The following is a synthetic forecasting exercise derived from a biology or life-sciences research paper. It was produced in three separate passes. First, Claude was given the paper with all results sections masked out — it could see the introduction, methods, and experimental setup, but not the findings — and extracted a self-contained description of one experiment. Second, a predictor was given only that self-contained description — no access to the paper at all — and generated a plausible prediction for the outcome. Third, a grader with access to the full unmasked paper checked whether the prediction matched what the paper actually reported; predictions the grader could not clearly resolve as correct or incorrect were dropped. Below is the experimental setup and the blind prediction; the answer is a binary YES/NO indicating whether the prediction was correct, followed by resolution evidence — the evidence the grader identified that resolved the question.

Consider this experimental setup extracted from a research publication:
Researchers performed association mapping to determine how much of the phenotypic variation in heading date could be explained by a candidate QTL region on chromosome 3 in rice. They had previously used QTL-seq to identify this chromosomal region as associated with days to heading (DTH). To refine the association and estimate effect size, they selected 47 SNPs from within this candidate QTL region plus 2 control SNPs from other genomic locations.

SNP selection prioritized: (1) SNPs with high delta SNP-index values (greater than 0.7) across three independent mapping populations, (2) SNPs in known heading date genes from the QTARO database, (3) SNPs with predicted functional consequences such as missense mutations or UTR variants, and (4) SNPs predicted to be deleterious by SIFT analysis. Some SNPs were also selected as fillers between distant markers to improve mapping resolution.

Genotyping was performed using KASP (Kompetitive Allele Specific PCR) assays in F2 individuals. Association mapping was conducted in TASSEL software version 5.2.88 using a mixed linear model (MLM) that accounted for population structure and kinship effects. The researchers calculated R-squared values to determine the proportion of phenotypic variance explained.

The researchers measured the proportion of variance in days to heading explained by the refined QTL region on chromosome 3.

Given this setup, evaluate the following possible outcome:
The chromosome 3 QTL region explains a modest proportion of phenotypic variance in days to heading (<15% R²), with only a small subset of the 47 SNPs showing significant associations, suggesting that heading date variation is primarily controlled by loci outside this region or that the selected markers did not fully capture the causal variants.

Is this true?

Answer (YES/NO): NO